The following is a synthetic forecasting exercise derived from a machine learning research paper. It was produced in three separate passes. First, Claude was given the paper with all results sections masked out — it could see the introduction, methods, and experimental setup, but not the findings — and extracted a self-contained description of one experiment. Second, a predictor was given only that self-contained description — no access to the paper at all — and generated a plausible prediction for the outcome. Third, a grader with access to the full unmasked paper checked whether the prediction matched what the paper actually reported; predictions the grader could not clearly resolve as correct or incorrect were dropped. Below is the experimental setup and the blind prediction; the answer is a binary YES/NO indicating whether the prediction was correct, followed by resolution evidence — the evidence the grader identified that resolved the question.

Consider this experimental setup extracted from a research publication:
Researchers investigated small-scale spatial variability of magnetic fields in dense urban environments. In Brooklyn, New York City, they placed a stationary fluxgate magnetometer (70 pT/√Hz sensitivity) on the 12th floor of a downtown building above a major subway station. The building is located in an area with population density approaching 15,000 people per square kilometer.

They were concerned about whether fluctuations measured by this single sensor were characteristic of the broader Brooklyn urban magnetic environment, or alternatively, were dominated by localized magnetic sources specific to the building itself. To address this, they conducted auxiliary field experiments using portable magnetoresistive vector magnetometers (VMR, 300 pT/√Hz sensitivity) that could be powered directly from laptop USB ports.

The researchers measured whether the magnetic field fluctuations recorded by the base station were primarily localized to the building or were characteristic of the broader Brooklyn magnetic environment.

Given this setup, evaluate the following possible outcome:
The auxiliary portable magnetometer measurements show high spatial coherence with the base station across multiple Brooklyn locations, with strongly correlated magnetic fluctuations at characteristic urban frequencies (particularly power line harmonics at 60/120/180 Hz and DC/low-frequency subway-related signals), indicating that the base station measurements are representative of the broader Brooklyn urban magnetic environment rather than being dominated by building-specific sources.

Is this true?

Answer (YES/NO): NO